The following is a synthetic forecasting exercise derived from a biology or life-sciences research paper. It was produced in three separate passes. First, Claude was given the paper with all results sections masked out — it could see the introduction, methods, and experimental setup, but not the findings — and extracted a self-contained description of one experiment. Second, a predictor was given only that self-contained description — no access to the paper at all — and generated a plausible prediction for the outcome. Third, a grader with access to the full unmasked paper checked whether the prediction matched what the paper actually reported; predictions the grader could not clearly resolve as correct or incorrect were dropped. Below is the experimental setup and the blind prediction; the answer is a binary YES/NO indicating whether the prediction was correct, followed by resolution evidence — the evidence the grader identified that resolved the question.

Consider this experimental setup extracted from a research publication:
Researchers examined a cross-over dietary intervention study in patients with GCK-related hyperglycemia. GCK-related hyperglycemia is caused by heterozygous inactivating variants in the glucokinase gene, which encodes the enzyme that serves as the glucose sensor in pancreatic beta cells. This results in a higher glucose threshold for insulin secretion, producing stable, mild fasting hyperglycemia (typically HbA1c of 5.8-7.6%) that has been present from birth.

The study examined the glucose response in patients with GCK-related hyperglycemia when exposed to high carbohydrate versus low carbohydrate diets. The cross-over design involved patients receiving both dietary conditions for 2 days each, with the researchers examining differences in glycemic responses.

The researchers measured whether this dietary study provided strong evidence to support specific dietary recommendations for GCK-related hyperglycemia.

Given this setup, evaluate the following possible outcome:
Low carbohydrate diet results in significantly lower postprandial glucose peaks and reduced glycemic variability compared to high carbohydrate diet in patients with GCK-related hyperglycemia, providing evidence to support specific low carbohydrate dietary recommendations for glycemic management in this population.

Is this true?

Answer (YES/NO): NO